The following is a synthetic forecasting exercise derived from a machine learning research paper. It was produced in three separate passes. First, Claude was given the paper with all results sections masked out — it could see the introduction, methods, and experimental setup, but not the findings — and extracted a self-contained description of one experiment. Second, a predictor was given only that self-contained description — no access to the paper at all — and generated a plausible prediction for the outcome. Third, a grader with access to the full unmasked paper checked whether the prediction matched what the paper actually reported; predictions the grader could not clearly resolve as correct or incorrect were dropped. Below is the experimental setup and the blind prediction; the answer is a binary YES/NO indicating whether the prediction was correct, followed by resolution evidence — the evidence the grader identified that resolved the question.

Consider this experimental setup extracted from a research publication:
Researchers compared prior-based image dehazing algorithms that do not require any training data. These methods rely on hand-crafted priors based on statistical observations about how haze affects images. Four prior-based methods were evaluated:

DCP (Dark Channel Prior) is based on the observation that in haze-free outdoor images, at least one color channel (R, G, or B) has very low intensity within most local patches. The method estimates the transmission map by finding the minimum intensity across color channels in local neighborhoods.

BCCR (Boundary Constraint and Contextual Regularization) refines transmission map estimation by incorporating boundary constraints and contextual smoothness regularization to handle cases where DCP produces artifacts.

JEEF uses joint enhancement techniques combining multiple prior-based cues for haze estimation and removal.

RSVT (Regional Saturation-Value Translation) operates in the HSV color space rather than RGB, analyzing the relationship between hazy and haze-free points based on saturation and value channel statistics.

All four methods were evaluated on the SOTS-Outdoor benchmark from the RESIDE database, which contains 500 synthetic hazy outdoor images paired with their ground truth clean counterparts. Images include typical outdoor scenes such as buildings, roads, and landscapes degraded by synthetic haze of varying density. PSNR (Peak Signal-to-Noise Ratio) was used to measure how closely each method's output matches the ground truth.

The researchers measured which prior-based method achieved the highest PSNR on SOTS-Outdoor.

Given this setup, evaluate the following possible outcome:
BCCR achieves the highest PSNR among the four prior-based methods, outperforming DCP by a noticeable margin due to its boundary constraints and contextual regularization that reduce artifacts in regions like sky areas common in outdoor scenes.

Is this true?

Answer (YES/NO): NO